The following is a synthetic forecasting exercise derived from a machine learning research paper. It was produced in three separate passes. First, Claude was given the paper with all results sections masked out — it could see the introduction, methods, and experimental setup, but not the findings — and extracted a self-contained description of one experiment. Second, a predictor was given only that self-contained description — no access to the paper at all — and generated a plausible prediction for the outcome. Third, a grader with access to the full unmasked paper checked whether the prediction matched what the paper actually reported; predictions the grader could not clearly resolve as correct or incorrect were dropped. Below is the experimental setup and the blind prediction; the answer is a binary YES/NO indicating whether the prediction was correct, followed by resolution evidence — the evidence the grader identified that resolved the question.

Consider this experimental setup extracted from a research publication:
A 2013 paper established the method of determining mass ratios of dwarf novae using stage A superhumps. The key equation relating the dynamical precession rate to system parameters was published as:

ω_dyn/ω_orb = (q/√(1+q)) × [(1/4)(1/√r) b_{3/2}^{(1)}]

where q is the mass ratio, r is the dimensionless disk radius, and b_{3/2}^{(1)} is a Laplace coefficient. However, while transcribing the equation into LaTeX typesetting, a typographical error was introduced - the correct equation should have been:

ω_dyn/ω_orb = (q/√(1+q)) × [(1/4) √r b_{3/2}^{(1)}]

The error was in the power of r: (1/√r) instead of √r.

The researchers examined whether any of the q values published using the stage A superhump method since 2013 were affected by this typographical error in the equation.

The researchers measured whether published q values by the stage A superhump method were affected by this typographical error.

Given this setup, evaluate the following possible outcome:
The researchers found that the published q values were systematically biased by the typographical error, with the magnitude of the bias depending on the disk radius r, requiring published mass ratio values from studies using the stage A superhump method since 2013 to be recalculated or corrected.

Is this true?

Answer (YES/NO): NO